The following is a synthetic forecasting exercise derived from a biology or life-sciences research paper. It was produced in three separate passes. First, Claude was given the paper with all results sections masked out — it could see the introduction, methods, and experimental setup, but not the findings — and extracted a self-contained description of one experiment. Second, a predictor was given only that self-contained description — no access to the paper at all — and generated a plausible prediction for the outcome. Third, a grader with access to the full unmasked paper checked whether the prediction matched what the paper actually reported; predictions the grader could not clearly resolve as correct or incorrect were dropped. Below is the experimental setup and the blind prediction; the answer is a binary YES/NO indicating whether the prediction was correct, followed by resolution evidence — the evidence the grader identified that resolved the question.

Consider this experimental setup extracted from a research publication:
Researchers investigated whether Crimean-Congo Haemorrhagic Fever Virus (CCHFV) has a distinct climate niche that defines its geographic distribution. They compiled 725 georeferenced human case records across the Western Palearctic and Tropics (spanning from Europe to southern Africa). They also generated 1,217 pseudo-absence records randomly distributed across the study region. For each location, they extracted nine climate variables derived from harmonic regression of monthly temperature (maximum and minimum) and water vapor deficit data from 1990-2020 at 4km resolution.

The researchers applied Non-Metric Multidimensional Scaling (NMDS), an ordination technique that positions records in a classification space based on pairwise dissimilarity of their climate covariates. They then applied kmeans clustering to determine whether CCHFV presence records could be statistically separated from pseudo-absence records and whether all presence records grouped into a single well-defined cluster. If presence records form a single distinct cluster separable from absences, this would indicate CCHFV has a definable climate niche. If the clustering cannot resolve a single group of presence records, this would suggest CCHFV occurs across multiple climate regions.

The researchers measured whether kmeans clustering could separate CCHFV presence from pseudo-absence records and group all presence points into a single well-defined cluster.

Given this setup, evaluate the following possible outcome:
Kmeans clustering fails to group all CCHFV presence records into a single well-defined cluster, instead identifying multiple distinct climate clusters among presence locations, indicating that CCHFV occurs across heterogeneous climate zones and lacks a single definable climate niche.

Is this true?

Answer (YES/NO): YES